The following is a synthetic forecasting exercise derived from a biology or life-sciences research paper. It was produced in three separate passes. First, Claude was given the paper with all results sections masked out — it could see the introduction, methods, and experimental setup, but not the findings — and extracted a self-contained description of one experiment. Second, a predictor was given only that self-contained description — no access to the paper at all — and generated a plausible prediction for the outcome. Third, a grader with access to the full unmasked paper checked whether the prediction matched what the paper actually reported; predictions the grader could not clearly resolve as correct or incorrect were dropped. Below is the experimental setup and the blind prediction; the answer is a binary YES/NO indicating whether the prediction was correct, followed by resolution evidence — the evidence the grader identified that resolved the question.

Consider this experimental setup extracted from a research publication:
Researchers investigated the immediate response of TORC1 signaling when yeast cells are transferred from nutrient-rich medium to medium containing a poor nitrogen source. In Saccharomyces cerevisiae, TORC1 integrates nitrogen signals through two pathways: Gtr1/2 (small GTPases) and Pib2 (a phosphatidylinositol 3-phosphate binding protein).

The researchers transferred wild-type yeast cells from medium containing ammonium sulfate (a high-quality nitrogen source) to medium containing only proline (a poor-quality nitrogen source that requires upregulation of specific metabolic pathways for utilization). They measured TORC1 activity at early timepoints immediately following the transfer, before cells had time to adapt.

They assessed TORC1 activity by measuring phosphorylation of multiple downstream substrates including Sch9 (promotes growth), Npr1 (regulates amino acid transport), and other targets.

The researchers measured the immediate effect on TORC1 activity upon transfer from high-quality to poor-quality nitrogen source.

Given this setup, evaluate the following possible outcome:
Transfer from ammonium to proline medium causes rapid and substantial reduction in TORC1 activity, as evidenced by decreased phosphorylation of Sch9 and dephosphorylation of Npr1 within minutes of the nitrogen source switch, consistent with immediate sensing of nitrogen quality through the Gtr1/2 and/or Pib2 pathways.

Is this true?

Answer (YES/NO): YES